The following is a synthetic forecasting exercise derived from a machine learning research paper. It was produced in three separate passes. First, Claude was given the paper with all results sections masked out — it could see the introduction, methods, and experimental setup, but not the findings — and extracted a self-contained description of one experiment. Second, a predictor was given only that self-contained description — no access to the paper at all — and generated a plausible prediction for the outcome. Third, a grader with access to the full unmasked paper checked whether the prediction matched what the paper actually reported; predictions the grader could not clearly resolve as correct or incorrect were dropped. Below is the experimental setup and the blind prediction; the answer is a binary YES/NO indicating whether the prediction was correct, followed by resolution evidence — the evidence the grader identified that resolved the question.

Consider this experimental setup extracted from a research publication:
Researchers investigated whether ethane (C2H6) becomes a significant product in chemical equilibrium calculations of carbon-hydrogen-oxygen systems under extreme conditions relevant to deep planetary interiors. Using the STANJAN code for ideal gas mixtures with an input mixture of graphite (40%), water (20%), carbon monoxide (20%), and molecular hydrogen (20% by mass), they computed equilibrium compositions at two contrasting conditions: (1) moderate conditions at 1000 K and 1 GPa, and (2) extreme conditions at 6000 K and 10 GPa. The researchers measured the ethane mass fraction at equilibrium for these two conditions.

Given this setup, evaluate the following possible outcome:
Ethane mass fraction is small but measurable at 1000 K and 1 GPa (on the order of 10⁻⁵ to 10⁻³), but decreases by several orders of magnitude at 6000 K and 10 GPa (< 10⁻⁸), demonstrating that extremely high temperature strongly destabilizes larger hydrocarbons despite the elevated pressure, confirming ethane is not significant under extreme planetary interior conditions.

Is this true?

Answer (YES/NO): NO